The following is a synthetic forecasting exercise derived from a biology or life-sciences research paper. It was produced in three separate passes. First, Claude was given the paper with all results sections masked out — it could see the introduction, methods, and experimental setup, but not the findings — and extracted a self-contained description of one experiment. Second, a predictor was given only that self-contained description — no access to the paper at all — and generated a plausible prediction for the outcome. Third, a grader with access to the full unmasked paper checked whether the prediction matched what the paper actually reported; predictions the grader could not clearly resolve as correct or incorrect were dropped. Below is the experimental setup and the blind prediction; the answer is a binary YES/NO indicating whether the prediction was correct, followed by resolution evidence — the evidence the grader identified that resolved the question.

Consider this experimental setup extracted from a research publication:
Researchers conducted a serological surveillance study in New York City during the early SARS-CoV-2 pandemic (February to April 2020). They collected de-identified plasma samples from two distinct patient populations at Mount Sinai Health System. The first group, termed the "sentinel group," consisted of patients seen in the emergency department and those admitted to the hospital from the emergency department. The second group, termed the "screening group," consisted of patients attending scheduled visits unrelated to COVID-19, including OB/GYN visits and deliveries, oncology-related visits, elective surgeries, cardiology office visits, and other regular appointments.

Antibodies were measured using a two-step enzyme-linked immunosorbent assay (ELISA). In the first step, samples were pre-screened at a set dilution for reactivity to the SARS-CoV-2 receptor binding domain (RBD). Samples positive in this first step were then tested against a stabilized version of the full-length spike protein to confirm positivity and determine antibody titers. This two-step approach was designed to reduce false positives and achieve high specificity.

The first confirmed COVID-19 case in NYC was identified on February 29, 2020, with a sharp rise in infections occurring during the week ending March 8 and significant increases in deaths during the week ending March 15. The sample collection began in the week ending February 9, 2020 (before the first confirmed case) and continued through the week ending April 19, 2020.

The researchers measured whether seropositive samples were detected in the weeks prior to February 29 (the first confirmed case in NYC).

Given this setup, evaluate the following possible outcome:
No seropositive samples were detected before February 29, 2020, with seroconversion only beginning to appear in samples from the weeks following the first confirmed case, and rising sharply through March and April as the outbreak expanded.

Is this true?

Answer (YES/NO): NO